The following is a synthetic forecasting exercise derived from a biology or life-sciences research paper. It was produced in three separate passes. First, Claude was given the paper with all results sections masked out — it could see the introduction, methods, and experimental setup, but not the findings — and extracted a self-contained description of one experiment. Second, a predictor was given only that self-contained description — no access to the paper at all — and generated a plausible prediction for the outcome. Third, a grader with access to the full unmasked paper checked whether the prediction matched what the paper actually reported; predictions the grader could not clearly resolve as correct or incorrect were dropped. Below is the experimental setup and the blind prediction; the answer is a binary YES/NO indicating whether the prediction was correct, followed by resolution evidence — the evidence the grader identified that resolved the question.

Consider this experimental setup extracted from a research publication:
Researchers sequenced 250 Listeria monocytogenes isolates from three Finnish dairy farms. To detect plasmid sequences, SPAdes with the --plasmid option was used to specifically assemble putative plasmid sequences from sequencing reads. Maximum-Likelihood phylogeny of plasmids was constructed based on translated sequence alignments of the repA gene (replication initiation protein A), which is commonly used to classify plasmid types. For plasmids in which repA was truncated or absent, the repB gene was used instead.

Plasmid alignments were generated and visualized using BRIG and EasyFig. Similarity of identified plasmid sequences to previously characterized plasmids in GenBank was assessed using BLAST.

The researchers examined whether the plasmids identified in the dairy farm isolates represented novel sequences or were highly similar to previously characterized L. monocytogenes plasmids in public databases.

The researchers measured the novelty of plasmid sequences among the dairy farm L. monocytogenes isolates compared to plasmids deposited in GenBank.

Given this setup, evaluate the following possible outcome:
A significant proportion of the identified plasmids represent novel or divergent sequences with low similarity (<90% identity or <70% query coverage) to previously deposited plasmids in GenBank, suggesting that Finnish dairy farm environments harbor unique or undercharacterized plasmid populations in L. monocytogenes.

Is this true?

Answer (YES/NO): YES